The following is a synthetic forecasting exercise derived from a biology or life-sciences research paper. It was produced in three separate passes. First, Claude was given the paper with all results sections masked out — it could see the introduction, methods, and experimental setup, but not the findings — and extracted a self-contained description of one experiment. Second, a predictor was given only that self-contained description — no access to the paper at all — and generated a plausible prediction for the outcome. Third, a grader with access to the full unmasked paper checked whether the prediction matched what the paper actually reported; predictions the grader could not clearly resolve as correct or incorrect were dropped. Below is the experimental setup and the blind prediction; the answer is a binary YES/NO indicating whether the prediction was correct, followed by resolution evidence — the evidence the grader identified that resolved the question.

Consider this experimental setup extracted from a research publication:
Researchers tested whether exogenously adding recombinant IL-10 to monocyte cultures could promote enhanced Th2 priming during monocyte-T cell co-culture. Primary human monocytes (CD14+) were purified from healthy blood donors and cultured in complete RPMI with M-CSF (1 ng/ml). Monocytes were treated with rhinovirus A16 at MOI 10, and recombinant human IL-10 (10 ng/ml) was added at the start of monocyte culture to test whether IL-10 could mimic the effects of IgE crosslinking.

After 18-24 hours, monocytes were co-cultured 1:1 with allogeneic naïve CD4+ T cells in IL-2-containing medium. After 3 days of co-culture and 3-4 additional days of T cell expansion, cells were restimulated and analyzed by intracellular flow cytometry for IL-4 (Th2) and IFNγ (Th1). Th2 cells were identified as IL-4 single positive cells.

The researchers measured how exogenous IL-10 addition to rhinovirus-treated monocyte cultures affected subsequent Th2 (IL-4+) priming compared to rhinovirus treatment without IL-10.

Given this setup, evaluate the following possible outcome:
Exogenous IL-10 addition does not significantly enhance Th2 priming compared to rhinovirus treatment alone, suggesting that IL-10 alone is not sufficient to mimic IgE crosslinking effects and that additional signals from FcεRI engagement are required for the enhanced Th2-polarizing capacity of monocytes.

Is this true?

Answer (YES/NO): YES